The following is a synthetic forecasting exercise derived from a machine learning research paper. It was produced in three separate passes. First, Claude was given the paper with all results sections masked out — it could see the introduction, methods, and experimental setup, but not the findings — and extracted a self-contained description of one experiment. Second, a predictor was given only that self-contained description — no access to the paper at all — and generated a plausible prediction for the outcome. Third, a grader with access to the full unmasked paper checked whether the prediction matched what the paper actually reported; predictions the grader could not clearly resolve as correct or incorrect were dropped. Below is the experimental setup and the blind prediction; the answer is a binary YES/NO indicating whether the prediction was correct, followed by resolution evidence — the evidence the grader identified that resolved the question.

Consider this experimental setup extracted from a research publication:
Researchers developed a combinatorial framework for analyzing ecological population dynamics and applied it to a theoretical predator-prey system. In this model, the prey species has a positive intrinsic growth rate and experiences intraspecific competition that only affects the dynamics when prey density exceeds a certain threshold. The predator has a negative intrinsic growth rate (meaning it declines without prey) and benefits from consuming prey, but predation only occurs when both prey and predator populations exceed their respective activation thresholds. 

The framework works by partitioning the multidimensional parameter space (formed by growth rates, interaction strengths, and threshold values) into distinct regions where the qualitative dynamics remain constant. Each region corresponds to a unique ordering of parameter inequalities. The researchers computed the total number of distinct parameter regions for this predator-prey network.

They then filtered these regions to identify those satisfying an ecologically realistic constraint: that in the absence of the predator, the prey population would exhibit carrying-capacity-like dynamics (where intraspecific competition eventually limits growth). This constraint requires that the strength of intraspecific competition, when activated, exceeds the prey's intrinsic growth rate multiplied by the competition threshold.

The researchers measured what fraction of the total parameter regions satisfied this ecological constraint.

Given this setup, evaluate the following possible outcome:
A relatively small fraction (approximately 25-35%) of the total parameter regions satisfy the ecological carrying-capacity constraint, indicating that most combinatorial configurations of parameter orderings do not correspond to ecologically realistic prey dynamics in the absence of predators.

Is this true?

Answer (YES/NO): NO